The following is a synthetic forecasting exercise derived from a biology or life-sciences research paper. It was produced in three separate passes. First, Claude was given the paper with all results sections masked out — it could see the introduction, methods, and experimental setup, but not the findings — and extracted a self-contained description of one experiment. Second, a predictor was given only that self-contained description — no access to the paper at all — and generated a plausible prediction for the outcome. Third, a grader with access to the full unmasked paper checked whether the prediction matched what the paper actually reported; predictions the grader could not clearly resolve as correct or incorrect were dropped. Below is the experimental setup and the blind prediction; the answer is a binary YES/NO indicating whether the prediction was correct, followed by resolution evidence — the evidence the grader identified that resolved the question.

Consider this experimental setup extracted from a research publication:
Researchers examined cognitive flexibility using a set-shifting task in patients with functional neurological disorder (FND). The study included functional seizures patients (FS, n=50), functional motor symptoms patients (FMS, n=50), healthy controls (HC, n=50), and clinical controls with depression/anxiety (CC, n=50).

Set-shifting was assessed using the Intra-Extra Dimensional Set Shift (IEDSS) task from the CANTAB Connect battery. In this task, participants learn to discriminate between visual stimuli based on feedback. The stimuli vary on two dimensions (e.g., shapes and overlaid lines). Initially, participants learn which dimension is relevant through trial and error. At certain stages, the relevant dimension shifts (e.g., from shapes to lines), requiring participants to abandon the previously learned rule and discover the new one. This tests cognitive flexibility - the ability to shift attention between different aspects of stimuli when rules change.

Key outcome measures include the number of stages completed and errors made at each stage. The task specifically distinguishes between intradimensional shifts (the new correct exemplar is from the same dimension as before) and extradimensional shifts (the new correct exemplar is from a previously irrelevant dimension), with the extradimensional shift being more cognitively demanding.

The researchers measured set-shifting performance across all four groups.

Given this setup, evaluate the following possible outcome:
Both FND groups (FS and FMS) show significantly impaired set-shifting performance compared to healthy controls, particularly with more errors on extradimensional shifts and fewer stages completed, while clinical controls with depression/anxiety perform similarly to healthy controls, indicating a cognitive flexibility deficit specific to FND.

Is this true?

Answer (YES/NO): NO